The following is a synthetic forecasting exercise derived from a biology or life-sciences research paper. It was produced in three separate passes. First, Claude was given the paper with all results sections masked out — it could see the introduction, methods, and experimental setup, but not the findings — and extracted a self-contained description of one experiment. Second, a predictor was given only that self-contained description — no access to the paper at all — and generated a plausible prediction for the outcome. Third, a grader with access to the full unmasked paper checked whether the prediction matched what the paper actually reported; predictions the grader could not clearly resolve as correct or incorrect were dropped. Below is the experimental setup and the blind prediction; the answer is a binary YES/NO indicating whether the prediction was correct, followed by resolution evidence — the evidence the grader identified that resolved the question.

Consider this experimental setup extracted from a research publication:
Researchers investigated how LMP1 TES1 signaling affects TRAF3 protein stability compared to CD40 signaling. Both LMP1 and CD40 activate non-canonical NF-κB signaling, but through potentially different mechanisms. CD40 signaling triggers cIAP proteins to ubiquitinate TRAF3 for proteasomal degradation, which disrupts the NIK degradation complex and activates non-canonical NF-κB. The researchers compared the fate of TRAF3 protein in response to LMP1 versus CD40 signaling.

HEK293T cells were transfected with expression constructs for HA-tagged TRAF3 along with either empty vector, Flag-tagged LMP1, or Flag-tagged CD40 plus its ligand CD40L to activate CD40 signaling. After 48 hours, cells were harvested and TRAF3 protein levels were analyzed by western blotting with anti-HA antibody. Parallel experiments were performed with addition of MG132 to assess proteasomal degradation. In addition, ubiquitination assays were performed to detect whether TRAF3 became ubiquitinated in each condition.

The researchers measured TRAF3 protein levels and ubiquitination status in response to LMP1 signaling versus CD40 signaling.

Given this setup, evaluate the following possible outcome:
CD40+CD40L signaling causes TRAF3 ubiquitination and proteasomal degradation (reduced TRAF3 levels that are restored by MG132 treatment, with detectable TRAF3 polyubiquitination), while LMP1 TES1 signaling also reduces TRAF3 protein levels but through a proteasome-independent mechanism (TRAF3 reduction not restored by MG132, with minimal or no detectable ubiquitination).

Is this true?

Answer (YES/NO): NO